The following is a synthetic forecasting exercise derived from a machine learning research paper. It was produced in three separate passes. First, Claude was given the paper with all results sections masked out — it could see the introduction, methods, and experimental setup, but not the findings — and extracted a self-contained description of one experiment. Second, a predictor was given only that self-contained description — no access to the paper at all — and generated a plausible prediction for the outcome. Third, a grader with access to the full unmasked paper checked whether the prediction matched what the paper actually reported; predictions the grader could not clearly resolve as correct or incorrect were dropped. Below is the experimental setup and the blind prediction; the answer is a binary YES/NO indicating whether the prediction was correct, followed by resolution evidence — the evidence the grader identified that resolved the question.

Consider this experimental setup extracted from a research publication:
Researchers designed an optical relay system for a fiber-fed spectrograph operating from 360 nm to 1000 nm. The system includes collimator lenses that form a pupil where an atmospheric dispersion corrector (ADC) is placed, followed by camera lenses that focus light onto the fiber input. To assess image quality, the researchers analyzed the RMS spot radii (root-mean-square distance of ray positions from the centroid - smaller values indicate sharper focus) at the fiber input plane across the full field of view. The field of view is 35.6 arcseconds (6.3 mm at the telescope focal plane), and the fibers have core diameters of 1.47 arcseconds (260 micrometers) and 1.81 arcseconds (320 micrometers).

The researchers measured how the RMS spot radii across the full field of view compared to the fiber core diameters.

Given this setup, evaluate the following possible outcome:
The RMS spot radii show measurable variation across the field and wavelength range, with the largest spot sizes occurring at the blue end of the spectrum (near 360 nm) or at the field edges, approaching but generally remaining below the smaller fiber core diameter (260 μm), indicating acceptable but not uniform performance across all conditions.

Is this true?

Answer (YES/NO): NO